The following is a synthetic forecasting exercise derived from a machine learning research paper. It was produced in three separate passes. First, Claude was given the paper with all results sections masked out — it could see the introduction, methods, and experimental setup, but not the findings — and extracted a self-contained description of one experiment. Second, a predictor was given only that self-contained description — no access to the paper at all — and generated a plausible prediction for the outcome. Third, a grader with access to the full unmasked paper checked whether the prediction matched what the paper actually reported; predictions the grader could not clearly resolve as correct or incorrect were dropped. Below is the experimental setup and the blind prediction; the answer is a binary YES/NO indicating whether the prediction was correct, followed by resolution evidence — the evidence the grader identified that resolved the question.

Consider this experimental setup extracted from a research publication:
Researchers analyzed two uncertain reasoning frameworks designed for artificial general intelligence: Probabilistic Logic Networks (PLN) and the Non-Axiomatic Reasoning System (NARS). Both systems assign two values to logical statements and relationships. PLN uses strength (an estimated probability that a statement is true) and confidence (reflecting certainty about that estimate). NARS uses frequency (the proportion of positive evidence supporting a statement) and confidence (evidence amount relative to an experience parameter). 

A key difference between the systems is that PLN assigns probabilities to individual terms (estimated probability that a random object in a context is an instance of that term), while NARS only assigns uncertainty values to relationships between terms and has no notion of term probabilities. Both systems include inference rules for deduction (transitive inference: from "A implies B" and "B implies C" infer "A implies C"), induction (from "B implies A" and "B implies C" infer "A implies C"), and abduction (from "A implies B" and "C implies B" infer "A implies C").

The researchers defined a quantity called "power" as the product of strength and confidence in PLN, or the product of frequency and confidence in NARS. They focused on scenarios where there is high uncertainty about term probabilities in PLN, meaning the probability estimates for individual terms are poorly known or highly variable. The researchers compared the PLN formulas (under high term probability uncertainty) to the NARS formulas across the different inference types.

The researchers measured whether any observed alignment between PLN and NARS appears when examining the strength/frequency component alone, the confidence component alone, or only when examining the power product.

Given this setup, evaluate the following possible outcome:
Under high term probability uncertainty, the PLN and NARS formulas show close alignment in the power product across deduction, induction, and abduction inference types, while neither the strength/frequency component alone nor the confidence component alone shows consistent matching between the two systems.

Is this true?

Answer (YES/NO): NO